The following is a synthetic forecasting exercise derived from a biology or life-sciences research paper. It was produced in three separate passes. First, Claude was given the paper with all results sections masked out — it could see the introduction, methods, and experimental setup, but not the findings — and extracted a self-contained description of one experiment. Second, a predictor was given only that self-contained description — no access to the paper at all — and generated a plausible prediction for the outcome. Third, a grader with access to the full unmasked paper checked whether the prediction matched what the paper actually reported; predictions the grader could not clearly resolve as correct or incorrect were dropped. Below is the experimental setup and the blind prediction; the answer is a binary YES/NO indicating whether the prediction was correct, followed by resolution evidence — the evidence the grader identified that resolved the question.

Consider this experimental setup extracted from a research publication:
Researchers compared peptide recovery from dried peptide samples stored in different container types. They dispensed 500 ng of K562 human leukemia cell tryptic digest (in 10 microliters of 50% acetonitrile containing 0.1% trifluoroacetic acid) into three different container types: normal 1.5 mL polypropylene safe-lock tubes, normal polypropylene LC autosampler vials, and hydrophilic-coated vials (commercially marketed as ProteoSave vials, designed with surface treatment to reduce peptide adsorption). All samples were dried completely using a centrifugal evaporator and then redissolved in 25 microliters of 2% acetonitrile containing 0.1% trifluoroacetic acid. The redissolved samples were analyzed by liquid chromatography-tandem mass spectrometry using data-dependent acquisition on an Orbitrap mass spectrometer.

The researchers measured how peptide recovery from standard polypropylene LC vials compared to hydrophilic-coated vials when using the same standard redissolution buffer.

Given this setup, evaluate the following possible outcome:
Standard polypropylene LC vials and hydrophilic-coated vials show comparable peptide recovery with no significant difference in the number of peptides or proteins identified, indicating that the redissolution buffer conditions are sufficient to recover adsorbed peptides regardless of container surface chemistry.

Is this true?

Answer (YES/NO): NO